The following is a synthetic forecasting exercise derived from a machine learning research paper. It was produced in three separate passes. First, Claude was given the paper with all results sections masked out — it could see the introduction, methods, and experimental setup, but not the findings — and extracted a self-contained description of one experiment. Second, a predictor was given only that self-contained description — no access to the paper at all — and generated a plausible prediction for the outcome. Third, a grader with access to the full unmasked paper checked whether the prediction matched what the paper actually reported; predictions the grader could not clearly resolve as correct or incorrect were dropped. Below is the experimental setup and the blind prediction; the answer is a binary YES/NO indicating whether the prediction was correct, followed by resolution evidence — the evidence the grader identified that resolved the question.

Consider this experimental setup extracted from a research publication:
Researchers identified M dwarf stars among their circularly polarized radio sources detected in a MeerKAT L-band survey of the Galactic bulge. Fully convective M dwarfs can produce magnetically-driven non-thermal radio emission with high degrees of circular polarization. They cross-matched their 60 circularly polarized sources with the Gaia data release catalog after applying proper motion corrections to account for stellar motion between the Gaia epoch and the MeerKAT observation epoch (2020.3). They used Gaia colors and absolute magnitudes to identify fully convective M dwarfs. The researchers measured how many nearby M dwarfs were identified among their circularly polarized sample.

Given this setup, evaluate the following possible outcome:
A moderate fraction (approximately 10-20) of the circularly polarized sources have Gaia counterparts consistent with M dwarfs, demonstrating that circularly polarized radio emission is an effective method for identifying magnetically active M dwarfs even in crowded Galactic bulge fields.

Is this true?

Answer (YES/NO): NO